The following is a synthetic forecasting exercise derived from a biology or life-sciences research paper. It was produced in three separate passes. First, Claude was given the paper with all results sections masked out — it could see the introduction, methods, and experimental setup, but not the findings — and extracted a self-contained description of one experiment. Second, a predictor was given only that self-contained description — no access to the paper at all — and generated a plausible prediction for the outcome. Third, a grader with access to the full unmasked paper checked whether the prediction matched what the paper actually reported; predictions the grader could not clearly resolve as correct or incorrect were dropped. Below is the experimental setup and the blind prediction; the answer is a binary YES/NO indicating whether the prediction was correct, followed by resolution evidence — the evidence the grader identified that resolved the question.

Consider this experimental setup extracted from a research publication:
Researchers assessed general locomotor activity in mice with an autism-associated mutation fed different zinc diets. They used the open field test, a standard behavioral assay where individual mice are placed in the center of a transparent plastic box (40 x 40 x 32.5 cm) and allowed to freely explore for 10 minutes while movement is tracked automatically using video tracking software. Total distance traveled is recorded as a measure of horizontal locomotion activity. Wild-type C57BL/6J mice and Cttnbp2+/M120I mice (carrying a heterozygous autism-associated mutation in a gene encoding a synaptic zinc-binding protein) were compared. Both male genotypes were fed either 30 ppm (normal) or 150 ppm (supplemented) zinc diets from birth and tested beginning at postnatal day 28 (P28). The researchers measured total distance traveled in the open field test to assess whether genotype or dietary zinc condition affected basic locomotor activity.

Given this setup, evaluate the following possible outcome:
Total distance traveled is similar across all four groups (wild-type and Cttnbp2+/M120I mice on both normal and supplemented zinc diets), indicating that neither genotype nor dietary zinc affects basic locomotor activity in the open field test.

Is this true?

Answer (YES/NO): YES